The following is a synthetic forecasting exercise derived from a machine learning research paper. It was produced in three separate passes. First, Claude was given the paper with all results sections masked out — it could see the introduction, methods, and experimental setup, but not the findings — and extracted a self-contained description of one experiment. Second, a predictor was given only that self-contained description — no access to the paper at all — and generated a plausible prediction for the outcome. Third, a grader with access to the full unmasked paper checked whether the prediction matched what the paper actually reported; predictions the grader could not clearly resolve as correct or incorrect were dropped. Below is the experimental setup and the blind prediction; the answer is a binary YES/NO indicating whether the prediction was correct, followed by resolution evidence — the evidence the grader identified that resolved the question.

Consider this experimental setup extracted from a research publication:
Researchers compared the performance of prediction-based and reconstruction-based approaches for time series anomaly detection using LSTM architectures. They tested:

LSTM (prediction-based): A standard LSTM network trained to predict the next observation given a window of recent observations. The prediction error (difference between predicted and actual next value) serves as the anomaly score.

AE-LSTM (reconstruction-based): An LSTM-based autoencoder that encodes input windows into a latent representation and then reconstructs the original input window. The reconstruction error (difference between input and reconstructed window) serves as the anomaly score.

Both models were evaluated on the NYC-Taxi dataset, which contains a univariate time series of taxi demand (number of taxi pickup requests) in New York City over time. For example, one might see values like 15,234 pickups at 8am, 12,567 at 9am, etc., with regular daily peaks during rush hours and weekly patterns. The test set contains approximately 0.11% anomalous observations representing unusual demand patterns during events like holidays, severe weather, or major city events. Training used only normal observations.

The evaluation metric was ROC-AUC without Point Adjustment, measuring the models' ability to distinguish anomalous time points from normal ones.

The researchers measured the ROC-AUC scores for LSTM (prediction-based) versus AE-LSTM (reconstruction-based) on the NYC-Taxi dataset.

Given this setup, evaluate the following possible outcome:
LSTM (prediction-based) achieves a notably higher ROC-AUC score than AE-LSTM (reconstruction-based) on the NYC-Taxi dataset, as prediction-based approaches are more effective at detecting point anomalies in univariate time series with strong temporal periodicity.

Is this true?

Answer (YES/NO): NO